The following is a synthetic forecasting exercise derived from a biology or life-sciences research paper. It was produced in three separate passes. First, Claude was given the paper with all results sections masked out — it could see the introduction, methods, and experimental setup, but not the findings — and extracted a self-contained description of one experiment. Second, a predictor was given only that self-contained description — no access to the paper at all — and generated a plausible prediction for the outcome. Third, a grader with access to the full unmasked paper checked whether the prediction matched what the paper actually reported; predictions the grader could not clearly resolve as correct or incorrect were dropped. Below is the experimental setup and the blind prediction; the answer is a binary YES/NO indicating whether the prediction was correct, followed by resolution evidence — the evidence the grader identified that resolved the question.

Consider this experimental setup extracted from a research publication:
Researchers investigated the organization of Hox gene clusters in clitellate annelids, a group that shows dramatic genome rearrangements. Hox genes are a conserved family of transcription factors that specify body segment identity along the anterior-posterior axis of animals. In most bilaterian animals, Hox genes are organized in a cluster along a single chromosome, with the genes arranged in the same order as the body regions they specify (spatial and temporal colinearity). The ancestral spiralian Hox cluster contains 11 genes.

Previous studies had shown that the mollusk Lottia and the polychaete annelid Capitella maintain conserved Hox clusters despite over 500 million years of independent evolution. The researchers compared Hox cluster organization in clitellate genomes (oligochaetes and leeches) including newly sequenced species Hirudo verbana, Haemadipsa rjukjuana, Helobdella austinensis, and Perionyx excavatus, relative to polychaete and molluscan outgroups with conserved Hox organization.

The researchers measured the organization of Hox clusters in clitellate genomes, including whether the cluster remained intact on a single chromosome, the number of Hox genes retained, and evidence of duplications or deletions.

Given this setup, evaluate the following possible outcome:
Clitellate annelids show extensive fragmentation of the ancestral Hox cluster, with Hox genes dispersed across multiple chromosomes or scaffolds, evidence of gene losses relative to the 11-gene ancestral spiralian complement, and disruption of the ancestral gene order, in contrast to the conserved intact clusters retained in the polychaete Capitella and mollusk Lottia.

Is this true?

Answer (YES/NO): YES